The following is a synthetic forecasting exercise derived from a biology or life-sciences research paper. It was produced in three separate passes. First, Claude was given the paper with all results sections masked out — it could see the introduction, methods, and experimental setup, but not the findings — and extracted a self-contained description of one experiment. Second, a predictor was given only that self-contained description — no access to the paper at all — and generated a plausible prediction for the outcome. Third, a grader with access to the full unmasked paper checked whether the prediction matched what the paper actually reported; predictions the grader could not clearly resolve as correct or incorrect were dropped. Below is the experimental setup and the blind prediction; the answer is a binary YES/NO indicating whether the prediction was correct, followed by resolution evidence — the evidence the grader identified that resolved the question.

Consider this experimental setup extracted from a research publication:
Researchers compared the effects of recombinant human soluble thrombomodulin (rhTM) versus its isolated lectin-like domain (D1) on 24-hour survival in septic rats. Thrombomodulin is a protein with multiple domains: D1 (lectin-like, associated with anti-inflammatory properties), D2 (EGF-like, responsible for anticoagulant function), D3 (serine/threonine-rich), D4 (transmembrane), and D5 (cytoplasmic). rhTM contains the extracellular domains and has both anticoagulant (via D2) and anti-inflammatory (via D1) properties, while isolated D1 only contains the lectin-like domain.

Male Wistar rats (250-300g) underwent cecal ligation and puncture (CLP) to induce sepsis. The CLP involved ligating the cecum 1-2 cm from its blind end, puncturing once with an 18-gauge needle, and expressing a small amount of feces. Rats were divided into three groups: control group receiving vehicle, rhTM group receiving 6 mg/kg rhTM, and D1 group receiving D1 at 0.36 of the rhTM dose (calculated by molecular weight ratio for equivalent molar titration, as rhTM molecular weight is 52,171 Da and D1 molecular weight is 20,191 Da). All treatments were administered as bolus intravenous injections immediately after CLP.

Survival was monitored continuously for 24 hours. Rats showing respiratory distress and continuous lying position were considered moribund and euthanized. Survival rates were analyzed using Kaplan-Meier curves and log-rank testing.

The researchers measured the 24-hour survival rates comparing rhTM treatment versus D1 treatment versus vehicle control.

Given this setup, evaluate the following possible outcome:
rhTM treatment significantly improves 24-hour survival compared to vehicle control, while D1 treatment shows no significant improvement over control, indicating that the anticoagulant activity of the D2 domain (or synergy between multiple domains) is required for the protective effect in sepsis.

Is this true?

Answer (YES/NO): NO